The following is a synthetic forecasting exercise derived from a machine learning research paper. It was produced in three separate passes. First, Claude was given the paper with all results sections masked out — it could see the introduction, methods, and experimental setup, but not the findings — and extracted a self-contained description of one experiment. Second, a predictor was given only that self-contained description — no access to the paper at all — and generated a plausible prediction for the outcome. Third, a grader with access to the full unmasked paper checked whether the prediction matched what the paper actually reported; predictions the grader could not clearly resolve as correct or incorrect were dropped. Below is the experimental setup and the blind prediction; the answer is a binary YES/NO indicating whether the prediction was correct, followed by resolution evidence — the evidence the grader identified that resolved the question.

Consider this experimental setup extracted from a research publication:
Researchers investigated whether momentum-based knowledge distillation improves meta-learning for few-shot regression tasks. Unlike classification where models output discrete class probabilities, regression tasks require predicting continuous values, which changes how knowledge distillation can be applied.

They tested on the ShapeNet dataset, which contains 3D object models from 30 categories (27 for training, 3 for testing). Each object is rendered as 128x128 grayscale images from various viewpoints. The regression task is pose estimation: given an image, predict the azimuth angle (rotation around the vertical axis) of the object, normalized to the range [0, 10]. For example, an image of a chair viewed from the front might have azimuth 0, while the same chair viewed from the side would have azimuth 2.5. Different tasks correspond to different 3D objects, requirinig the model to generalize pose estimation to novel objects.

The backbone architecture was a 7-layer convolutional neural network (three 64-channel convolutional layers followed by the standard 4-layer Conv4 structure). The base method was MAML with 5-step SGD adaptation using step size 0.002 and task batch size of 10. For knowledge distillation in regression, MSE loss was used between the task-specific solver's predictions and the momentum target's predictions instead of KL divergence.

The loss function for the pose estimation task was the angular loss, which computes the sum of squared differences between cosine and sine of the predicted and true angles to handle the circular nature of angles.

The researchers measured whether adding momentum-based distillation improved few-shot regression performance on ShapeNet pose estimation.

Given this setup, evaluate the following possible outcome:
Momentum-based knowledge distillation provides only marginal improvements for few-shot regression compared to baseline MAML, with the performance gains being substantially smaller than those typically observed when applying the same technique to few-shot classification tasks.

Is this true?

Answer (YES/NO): NO